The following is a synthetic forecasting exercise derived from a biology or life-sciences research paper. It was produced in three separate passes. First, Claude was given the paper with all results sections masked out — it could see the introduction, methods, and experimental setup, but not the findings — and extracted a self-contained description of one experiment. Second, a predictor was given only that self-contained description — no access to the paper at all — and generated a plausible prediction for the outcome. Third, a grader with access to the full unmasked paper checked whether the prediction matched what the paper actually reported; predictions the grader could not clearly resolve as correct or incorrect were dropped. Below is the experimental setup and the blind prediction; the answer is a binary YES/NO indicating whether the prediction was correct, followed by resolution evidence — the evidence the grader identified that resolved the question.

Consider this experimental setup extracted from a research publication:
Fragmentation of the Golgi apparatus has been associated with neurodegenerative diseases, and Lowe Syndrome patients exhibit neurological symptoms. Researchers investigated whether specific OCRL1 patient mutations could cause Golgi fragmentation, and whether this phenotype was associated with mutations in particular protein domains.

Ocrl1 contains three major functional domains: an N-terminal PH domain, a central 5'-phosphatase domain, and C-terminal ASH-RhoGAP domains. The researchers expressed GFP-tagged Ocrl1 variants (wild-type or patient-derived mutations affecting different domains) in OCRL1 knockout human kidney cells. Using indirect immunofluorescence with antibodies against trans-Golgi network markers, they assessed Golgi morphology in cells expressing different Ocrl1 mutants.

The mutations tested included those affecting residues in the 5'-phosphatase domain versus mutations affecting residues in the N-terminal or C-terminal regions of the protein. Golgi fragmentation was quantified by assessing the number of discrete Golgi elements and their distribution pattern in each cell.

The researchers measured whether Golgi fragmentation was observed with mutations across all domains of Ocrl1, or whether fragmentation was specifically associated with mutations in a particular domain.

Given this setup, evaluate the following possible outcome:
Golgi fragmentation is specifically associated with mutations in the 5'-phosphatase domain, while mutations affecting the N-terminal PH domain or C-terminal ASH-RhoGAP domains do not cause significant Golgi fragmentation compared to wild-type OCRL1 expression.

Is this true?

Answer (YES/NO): YES